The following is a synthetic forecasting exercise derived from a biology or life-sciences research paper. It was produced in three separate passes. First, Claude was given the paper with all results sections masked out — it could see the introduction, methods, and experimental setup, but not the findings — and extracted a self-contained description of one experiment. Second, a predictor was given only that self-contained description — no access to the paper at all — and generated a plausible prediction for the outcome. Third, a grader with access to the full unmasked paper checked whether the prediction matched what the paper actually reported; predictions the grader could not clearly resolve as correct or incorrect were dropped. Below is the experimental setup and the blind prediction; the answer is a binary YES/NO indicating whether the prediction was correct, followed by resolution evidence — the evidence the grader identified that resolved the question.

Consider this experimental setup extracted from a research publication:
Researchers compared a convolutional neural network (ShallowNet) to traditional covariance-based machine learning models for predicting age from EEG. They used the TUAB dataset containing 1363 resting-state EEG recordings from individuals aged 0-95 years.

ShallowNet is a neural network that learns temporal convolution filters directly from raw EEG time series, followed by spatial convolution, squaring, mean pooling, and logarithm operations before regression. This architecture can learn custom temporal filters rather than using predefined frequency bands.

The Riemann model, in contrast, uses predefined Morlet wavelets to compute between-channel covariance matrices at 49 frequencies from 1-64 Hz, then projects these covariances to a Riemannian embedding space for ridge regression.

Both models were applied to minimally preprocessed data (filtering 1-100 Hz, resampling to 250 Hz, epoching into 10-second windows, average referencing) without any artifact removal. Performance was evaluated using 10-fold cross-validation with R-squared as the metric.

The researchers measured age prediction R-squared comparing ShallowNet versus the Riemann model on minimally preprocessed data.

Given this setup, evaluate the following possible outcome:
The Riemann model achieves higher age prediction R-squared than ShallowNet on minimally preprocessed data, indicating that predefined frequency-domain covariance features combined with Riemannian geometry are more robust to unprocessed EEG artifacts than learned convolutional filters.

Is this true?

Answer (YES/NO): YES